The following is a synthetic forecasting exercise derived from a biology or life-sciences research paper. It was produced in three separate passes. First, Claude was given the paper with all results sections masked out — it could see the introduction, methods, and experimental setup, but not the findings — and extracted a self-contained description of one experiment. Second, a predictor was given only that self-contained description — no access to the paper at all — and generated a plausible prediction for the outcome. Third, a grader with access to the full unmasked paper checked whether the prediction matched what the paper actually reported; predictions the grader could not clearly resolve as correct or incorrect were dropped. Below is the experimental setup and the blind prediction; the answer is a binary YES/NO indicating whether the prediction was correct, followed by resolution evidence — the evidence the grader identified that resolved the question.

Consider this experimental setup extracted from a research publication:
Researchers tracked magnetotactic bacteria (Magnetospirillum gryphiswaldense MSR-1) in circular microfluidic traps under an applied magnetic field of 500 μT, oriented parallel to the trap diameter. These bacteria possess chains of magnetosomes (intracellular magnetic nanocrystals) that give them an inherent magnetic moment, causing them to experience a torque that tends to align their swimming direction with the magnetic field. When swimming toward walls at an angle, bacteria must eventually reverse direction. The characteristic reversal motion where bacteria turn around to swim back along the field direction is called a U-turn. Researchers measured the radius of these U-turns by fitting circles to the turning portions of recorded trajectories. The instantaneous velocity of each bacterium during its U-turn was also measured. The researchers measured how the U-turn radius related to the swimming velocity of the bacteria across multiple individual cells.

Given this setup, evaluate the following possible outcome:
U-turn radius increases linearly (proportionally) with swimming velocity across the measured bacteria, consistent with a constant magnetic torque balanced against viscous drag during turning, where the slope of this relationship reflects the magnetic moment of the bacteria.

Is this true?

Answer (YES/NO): YES